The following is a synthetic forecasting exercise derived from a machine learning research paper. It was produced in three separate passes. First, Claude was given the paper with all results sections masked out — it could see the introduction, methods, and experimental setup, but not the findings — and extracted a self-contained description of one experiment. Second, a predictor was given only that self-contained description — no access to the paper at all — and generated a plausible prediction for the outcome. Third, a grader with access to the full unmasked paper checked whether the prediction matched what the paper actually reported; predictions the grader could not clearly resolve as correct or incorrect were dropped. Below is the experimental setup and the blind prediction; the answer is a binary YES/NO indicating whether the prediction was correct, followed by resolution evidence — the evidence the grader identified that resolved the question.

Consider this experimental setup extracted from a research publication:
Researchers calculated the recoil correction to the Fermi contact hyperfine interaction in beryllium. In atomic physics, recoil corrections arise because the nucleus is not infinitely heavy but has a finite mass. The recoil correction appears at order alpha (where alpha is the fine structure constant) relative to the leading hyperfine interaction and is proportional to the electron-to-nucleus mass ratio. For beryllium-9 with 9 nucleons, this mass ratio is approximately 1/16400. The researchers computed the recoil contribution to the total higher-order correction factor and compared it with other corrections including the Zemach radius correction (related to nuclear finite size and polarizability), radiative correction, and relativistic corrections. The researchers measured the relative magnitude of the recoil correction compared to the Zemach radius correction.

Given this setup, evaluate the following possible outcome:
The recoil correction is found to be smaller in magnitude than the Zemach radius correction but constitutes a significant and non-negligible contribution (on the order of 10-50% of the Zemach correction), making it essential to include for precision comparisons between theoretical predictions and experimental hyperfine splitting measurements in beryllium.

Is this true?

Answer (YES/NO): NO